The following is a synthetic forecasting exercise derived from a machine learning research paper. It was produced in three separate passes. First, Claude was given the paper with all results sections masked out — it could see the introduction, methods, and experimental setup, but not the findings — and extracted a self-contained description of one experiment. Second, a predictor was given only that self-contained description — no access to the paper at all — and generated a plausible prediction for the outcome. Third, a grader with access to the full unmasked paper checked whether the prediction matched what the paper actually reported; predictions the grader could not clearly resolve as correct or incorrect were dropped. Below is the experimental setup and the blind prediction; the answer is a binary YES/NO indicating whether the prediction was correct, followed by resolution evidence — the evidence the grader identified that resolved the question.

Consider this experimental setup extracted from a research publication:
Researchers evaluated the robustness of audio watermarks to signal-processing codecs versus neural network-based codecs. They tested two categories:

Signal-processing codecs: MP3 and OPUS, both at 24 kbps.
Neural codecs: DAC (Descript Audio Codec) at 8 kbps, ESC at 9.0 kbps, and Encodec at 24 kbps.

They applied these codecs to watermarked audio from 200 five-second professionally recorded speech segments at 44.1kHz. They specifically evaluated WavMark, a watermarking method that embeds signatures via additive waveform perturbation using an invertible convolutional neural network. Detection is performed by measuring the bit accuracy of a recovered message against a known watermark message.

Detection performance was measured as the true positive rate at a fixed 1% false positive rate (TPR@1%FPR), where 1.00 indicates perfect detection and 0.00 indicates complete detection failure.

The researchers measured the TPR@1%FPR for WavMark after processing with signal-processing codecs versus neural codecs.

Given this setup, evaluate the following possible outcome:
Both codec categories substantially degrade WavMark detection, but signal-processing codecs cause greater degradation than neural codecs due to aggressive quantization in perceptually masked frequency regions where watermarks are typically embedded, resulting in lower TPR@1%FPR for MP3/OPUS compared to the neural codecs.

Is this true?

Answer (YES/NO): NO